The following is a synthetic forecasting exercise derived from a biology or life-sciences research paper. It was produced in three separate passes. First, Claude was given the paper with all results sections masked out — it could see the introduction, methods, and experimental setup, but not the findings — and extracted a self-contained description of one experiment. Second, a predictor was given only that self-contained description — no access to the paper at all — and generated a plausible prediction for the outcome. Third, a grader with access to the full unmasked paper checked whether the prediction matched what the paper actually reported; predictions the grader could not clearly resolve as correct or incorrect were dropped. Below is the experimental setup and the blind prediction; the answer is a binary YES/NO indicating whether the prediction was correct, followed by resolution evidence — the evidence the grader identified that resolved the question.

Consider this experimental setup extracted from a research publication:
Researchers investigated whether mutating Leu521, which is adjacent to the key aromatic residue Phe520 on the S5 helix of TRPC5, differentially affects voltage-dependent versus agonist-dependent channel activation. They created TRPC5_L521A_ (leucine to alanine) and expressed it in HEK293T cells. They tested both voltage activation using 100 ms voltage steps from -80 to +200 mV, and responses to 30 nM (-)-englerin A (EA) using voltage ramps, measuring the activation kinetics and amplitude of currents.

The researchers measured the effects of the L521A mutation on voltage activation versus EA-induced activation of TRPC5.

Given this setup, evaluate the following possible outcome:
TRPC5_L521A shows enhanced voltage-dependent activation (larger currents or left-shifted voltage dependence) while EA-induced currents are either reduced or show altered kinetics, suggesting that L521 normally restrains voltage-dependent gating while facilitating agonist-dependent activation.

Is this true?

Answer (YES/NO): NO